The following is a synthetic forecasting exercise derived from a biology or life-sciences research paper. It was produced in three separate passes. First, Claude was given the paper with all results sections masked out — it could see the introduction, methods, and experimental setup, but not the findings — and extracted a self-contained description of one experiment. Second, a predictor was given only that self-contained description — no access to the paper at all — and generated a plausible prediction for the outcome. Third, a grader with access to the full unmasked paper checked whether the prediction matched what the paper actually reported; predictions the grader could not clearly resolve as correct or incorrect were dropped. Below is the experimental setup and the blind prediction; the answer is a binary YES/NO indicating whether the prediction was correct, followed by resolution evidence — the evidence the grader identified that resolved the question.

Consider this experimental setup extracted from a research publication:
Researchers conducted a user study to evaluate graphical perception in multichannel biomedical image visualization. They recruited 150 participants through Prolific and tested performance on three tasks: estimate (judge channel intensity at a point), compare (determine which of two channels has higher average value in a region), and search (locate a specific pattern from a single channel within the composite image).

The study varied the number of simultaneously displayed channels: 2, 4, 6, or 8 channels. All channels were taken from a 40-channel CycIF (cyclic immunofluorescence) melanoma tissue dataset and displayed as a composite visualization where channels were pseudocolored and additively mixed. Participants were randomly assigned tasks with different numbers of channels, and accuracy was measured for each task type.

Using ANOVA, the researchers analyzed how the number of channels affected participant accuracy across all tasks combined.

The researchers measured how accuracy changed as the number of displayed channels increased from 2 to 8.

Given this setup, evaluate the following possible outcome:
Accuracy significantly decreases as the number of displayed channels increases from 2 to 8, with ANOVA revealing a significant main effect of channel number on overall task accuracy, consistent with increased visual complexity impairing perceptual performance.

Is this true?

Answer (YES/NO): YES